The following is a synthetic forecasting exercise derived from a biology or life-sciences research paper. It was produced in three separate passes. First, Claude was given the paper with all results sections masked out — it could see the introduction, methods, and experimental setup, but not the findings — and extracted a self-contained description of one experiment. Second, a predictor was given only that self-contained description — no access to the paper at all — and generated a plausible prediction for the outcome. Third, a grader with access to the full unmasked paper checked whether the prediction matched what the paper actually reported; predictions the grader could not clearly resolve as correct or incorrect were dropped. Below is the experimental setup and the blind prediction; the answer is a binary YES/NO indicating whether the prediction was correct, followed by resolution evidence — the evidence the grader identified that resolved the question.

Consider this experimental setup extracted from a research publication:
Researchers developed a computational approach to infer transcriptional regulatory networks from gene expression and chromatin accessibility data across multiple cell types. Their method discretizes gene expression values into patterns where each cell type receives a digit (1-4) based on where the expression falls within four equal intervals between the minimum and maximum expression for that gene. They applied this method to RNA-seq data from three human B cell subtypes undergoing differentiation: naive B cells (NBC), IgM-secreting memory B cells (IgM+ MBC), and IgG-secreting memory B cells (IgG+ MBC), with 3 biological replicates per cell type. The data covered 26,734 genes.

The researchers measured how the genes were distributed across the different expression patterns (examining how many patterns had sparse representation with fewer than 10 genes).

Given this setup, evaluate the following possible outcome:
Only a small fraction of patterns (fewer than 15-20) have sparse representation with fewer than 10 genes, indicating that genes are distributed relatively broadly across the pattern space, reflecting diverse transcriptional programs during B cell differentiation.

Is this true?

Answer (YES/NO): NO